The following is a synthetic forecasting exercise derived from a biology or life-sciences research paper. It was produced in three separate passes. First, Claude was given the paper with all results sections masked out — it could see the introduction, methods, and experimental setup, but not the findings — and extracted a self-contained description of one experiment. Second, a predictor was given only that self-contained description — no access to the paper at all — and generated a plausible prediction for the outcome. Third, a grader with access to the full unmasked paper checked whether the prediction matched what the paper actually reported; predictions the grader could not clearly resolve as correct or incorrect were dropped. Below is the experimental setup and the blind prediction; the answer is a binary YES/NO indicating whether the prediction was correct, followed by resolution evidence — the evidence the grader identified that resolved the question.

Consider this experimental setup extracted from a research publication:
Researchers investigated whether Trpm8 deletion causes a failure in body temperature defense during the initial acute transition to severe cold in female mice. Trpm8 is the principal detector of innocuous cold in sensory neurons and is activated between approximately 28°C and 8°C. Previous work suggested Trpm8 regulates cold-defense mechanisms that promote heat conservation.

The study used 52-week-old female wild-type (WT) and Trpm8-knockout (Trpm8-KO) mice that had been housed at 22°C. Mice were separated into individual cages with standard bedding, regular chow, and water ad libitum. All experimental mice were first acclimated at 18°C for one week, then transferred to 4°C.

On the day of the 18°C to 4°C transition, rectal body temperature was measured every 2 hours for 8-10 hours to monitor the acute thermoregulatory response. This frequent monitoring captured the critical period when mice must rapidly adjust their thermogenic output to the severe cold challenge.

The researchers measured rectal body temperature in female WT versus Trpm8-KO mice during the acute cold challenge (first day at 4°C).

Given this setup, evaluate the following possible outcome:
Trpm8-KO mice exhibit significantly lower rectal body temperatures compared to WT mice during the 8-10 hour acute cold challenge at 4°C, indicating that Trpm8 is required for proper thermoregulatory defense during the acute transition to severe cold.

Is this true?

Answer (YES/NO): NO